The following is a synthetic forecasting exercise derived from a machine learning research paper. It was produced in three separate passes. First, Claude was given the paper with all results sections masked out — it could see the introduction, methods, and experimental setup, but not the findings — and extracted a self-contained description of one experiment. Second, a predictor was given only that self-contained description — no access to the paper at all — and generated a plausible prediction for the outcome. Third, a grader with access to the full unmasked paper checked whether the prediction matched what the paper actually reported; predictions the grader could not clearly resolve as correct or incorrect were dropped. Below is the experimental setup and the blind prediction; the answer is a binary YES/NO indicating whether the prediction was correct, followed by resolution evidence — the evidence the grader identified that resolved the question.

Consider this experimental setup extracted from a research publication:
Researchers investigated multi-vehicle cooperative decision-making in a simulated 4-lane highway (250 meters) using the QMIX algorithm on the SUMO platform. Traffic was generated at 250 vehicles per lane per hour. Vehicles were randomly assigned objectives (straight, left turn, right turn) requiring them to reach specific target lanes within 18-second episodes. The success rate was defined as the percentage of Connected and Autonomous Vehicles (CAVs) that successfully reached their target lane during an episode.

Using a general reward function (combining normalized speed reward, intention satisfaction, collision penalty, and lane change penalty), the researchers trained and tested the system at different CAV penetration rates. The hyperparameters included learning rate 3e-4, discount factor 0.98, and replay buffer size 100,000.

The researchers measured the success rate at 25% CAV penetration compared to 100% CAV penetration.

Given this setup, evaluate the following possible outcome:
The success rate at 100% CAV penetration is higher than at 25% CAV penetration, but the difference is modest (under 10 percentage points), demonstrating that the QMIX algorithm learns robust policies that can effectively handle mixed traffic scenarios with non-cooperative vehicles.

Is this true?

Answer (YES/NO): NO